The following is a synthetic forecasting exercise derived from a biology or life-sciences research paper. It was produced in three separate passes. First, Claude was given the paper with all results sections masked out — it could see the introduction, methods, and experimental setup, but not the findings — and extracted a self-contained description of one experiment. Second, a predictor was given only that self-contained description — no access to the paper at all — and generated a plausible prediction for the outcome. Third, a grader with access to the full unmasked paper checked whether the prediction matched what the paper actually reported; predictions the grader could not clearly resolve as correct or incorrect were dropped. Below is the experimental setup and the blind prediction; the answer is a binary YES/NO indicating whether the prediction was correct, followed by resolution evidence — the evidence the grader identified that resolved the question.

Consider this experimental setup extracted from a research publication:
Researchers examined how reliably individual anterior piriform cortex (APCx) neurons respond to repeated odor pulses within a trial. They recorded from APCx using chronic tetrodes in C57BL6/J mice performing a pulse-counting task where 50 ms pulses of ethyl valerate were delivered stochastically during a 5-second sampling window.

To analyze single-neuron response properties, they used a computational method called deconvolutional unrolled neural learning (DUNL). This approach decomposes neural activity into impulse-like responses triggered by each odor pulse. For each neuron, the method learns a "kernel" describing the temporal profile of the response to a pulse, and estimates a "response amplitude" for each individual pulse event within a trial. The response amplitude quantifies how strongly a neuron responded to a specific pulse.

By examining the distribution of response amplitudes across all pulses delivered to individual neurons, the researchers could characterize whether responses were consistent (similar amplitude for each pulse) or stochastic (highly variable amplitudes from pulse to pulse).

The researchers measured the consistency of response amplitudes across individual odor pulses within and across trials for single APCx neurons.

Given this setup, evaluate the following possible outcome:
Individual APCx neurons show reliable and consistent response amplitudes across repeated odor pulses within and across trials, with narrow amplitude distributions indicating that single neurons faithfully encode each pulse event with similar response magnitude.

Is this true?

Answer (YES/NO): NO